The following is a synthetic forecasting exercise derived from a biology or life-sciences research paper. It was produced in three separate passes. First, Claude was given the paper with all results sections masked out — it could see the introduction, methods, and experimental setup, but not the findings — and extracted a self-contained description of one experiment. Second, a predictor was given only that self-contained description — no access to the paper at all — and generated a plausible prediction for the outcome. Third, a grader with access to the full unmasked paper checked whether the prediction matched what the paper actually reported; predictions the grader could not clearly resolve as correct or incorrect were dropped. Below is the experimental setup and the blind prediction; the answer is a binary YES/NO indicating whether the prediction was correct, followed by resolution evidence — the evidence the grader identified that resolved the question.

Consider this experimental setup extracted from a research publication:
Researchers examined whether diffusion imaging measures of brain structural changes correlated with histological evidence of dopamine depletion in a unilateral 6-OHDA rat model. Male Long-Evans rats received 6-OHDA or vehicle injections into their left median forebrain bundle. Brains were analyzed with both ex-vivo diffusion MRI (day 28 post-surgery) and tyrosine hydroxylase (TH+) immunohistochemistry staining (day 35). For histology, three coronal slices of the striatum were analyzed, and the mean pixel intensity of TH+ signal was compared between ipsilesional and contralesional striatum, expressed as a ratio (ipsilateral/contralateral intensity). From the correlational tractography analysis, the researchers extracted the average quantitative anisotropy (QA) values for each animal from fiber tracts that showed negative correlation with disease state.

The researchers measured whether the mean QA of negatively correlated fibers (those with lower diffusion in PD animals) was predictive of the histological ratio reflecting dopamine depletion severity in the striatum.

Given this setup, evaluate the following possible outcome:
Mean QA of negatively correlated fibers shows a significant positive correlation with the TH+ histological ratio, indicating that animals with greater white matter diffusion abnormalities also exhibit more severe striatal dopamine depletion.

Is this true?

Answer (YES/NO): YES